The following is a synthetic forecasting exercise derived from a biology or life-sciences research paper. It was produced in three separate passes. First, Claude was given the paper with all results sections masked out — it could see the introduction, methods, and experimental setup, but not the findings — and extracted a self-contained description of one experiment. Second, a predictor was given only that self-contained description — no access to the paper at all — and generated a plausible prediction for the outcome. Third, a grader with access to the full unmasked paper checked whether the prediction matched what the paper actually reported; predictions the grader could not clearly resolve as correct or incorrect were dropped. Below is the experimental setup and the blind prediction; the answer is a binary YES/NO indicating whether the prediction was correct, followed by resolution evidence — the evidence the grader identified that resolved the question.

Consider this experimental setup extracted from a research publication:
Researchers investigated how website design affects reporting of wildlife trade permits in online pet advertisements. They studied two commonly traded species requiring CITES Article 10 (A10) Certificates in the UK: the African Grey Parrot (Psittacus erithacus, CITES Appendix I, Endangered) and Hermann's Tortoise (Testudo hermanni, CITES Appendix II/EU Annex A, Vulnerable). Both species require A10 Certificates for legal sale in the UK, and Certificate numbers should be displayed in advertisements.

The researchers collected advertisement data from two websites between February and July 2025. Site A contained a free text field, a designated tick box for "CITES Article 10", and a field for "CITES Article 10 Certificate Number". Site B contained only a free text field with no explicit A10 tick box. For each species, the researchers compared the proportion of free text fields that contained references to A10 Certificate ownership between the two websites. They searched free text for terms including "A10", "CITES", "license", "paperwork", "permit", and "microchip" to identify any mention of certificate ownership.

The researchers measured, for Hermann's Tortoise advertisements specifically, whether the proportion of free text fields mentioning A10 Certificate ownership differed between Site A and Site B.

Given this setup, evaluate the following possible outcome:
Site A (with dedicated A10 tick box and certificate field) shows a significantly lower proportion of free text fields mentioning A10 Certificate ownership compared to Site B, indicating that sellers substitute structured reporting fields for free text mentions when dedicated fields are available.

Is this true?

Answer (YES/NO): NO